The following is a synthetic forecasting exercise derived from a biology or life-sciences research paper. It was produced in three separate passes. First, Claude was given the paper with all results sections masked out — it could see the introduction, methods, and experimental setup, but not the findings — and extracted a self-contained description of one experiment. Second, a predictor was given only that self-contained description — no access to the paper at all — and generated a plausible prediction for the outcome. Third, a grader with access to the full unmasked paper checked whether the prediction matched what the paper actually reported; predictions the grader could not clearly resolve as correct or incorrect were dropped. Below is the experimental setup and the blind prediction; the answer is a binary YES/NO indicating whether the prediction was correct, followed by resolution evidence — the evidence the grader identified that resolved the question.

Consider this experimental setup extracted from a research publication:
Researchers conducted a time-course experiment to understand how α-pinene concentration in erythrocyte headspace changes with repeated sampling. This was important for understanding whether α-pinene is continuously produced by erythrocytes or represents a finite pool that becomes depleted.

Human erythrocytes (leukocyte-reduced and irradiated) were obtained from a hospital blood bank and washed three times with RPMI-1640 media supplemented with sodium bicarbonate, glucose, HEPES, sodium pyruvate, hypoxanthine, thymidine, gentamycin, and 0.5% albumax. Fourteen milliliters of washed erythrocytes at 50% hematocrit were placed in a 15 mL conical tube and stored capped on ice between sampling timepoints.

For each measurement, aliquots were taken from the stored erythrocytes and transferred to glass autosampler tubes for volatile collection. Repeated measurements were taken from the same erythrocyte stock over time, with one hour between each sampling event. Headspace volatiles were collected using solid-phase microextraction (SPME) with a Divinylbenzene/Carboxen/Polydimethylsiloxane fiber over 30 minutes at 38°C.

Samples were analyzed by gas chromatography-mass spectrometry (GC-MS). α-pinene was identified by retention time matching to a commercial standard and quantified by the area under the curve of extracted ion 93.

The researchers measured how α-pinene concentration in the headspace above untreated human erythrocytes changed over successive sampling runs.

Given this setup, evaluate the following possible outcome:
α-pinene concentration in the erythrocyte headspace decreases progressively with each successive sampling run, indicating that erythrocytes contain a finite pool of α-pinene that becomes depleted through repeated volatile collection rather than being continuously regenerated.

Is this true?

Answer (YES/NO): YES